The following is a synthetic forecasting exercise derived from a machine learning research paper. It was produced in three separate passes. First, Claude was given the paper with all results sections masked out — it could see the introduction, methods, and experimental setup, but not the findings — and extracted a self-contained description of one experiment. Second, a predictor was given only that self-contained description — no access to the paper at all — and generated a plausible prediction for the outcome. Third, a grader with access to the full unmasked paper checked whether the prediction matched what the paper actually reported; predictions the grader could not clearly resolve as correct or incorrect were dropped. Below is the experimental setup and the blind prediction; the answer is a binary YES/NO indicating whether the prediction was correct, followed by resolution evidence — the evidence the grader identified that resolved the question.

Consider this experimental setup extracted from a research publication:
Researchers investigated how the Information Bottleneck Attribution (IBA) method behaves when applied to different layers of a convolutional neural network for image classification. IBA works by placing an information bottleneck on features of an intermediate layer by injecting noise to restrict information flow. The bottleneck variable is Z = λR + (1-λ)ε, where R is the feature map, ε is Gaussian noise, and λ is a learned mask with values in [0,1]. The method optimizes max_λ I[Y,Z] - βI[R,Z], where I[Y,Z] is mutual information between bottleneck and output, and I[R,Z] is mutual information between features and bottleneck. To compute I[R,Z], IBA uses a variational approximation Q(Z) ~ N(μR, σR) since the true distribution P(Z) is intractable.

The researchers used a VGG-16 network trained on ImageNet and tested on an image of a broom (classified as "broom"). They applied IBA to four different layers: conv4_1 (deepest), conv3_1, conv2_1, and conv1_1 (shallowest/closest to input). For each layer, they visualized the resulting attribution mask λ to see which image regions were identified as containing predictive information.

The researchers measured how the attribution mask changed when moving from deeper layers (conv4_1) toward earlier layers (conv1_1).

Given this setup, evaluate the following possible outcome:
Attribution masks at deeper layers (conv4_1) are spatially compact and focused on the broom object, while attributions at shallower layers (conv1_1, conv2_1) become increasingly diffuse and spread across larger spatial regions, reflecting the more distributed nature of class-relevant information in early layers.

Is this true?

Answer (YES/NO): NO